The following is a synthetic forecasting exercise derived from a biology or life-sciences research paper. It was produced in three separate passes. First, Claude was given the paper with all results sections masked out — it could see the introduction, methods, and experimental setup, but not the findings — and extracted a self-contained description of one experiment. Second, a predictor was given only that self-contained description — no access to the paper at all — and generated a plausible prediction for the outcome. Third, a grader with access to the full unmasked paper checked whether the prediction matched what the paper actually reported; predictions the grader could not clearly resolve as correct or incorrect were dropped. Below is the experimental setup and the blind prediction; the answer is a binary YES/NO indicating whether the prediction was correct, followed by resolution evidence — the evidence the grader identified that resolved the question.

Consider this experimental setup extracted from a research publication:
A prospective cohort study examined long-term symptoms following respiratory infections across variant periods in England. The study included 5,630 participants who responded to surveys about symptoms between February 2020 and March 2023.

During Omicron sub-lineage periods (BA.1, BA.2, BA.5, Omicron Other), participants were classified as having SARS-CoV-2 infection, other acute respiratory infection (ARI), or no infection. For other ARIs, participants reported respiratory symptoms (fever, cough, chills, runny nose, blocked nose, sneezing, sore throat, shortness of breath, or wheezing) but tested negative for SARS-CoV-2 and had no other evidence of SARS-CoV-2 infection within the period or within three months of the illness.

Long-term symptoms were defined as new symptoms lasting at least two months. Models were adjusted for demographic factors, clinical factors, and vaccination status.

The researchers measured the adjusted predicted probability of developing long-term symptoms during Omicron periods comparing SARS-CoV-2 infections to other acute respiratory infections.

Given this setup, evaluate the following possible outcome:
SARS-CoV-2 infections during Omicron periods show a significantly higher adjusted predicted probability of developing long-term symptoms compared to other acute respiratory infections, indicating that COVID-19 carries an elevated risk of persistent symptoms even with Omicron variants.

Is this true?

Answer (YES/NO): NO